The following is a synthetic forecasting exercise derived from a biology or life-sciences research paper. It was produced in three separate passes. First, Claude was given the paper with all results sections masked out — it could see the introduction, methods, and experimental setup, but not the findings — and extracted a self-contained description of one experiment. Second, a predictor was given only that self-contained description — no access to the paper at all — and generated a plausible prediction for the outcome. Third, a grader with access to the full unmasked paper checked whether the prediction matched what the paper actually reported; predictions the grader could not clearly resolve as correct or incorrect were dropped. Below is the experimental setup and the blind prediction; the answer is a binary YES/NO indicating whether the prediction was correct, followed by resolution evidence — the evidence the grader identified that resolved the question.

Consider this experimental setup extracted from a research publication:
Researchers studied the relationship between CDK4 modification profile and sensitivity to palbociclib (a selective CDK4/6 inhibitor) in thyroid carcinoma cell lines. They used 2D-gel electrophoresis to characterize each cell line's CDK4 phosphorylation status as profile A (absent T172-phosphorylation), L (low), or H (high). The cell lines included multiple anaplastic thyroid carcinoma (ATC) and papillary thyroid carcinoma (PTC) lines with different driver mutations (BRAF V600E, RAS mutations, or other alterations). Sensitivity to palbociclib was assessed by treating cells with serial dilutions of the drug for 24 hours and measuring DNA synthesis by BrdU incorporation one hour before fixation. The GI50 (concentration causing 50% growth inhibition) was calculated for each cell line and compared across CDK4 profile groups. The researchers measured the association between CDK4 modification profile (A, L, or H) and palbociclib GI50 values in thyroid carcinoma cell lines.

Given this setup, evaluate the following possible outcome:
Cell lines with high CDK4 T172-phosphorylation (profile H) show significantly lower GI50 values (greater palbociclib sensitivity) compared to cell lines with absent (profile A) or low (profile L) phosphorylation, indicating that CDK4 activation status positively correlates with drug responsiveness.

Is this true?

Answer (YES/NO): NO